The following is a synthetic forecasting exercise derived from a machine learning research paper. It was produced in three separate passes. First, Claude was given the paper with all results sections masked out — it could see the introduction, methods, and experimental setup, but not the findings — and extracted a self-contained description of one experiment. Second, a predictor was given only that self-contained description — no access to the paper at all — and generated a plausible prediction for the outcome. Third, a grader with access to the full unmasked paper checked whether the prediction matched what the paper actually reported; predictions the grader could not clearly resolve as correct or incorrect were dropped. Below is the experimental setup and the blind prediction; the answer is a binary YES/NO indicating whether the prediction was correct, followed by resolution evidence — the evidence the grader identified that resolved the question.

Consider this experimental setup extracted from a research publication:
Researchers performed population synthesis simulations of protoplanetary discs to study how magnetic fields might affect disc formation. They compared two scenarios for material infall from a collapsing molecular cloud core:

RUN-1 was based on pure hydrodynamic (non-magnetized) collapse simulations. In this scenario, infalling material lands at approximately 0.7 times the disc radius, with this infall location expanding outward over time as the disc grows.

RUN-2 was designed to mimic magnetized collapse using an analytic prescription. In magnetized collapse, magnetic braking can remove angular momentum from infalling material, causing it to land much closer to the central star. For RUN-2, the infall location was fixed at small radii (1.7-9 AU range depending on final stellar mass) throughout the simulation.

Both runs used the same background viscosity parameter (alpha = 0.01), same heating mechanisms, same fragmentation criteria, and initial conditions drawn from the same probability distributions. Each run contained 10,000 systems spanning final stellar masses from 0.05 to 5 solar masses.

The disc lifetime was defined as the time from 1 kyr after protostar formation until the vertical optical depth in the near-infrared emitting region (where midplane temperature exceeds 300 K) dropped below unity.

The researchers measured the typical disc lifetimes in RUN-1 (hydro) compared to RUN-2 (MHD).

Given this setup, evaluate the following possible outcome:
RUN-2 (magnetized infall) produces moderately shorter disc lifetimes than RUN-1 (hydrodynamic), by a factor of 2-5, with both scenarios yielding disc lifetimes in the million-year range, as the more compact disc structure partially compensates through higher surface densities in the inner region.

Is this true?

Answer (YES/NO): NO